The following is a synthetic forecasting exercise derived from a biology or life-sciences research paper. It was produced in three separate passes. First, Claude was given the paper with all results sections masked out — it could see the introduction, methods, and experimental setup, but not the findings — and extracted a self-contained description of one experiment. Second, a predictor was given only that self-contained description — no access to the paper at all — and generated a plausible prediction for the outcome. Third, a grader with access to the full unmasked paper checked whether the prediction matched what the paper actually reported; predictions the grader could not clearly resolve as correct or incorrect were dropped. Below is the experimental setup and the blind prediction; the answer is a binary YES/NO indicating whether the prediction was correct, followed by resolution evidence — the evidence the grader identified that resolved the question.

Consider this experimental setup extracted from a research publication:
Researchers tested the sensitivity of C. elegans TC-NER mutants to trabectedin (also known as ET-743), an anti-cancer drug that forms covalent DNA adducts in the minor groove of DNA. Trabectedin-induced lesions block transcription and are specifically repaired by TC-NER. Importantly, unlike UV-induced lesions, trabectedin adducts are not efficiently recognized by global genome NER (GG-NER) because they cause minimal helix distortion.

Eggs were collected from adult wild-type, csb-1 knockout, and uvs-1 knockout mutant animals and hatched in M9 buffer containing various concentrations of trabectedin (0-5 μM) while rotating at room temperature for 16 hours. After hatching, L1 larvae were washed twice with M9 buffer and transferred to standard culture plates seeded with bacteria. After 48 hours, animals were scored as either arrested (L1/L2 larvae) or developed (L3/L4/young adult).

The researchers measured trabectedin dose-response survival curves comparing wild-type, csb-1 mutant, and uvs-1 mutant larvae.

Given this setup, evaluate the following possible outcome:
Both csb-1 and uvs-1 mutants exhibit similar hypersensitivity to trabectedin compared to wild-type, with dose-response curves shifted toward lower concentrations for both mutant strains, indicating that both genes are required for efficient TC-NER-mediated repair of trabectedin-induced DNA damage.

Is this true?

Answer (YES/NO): NO